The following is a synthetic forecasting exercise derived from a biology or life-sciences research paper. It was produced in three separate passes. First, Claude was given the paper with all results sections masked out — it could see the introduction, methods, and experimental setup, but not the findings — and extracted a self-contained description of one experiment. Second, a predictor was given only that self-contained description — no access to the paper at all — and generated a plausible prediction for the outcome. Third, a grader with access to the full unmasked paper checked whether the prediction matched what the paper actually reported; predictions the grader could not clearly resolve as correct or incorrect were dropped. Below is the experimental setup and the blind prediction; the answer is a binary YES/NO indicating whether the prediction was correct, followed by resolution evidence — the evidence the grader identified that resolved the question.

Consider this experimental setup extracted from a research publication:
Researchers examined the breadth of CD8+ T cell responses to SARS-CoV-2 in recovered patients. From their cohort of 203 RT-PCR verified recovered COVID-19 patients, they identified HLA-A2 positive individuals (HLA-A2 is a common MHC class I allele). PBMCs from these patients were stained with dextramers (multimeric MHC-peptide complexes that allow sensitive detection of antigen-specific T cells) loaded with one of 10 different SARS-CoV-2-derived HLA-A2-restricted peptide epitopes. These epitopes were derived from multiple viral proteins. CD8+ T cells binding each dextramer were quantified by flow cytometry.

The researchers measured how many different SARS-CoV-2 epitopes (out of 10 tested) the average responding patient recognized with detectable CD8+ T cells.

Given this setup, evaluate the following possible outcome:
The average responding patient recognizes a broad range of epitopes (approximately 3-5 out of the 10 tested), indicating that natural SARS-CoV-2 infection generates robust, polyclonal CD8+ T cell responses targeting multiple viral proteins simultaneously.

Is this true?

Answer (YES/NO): NO